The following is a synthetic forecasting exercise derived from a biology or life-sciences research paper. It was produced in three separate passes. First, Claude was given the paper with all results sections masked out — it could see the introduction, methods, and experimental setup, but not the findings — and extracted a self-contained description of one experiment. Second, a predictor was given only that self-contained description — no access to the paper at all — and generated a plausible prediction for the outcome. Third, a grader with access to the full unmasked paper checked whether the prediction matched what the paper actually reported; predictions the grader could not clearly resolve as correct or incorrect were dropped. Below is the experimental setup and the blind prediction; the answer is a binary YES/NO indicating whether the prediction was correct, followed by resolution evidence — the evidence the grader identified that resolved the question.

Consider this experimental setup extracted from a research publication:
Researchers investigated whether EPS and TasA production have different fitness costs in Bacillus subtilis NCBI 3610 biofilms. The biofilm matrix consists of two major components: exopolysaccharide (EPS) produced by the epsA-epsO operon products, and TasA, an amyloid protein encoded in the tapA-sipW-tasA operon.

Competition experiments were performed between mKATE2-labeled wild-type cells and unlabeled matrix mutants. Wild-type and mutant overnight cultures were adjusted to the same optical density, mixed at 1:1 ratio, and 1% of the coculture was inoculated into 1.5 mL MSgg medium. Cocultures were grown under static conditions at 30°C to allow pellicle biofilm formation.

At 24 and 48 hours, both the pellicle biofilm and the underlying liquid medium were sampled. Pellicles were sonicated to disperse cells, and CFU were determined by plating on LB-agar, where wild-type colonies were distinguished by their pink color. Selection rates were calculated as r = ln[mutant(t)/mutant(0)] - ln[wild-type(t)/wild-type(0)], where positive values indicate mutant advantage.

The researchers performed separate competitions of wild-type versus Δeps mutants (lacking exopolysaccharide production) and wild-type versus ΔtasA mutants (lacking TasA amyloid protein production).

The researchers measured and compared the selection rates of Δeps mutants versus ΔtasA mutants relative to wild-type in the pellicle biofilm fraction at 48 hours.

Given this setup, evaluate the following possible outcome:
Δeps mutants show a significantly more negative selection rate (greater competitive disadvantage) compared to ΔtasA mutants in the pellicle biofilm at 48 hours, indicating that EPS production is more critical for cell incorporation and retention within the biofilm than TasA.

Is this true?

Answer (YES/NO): NO